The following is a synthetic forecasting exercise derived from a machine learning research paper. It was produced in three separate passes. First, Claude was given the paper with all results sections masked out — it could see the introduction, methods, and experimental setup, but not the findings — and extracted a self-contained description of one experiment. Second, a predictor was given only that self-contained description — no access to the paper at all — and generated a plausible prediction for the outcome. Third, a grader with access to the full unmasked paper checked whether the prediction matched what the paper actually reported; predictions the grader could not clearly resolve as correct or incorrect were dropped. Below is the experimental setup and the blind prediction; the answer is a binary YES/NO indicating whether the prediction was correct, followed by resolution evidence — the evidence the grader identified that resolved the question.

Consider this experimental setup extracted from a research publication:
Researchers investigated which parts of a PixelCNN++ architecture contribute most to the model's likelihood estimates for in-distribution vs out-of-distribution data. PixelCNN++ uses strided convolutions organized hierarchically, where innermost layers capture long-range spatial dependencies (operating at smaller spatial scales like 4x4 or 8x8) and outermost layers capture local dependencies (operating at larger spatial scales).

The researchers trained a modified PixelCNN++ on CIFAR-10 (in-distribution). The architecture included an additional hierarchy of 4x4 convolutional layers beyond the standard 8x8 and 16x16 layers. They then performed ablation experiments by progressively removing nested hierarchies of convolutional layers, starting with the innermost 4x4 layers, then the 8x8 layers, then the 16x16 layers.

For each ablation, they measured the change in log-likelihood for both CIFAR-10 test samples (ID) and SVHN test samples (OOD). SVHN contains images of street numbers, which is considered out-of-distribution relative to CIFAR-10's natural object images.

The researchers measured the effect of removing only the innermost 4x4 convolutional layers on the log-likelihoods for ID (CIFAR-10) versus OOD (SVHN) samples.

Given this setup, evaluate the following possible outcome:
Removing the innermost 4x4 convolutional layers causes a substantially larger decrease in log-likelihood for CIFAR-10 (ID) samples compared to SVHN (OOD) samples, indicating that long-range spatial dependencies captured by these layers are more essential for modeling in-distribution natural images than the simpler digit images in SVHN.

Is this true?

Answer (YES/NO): YES